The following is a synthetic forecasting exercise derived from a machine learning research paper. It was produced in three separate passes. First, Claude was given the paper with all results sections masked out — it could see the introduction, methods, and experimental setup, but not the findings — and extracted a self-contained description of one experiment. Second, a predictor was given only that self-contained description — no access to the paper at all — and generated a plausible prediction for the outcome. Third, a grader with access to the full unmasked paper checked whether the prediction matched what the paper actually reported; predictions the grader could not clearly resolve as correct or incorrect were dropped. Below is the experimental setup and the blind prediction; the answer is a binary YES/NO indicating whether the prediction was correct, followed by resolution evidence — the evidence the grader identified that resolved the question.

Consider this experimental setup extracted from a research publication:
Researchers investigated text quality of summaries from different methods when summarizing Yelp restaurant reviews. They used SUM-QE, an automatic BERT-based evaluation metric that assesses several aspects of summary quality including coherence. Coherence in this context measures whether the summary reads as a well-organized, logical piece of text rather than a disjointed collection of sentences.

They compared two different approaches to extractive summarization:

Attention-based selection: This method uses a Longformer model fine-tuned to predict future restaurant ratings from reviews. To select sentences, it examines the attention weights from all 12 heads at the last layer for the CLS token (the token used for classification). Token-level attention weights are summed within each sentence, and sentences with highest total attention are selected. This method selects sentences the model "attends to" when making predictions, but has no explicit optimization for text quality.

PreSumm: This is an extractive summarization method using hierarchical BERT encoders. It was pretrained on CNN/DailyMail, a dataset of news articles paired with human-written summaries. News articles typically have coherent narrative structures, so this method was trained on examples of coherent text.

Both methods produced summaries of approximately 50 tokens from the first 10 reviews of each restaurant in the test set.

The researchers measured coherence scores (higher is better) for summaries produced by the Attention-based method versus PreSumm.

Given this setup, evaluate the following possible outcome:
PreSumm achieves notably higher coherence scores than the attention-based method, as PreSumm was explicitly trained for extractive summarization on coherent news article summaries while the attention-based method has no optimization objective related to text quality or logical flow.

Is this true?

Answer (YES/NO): NO